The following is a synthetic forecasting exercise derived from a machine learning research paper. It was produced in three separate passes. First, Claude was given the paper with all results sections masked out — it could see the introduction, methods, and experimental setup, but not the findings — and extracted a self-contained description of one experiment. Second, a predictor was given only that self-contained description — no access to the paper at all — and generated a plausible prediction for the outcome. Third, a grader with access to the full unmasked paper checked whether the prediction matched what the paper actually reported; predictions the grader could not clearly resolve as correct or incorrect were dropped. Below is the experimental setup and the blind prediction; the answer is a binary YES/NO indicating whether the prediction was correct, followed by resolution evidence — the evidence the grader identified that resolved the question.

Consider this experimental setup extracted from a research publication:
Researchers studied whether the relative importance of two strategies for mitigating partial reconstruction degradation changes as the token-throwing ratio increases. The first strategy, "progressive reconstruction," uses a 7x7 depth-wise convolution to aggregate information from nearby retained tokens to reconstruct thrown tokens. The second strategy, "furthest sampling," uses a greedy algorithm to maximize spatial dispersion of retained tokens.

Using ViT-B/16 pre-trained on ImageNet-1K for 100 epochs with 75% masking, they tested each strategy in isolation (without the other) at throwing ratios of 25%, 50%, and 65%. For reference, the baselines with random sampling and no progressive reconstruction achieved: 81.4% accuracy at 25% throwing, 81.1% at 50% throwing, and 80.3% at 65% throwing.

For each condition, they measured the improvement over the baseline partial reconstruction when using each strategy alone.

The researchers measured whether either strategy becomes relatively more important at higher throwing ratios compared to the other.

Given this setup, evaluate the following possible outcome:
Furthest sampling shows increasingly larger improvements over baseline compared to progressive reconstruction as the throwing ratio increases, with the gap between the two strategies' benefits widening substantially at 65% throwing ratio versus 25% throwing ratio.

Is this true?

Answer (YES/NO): NO